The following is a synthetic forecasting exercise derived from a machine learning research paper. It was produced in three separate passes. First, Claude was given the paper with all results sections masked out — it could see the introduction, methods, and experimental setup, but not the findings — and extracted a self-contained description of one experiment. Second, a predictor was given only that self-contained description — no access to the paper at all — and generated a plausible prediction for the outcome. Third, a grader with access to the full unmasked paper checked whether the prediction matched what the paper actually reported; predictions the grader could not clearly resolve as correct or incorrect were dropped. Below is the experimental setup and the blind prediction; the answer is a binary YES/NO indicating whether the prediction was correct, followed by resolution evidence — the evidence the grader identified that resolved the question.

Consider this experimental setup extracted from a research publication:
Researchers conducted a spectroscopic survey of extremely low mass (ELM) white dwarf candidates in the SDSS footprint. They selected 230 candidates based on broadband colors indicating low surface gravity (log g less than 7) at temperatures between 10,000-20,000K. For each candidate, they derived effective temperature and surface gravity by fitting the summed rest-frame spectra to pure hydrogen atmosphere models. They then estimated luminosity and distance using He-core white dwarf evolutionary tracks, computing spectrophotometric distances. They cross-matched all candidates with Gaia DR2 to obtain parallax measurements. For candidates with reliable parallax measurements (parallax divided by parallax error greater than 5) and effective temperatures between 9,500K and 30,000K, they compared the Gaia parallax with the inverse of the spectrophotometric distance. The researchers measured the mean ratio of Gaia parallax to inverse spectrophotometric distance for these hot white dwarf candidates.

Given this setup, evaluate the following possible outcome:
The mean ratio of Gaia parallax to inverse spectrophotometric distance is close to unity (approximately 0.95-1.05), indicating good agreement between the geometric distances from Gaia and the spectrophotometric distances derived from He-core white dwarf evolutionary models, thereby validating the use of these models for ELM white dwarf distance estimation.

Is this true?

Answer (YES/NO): YES